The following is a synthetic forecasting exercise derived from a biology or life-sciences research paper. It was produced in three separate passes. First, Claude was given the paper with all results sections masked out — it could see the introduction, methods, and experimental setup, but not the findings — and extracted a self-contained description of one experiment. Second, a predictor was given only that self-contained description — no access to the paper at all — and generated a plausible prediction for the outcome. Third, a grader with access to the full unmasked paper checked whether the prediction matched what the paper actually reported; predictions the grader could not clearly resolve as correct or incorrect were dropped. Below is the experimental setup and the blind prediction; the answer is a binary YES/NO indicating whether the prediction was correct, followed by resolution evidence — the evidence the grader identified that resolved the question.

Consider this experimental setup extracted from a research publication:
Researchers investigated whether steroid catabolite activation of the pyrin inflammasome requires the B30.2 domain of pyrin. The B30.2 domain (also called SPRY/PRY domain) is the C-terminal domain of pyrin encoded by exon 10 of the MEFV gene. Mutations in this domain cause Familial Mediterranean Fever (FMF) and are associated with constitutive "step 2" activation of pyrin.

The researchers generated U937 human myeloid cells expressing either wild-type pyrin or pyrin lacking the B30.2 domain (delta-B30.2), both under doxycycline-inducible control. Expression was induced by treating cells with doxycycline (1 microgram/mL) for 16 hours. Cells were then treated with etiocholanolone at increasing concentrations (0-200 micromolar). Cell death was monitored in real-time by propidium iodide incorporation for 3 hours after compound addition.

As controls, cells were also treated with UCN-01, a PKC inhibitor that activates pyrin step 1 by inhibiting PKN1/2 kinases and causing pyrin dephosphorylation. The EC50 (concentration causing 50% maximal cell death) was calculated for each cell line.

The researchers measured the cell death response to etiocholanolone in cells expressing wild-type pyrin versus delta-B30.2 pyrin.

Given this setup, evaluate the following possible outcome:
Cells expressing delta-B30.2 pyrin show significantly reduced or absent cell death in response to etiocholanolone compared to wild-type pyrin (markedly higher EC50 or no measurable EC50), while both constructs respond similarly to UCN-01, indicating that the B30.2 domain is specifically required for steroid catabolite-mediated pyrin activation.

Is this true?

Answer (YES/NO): YES